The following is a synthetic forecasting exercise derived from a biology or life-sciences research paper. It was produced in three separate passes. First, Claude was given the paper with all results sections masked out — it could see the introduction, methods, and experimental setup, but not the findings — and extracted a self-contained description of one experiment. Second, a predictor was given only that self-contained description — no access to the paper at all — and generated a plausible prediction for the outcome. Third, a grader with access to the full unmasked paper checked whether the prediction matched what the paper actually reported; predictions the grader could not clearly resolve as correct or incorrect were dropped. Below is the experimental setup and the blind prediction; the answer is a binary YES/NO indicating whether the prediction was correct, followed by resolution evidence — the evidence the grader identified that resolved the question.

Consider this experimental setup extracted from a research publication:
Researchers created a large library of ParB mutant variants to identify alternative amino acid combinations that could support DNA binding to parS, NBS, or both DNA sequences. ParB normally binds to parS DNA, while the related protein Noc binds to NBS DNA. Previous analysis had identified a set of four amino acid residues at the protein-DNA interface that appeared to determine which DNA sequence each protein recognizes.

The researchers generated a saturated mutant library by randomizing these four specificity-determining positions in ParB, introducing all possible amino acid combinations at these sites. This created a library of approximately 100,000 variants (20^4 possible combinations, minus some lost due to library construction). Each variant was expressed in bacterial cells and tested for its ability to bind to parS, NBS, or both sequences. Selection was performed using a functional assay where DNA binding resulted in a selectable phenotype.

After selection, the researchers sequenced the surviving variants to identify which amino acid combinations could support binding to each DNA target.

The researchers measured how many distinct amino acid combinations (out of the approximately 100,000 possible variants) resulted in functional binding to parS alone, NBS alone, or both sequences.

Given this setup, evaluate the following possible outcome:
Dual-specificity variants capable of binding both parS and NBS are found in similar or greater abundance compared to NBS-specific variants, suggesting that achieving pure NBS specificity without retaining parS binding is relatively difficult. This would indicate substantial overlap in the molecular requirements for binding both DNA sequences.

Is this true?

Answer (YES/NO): NO